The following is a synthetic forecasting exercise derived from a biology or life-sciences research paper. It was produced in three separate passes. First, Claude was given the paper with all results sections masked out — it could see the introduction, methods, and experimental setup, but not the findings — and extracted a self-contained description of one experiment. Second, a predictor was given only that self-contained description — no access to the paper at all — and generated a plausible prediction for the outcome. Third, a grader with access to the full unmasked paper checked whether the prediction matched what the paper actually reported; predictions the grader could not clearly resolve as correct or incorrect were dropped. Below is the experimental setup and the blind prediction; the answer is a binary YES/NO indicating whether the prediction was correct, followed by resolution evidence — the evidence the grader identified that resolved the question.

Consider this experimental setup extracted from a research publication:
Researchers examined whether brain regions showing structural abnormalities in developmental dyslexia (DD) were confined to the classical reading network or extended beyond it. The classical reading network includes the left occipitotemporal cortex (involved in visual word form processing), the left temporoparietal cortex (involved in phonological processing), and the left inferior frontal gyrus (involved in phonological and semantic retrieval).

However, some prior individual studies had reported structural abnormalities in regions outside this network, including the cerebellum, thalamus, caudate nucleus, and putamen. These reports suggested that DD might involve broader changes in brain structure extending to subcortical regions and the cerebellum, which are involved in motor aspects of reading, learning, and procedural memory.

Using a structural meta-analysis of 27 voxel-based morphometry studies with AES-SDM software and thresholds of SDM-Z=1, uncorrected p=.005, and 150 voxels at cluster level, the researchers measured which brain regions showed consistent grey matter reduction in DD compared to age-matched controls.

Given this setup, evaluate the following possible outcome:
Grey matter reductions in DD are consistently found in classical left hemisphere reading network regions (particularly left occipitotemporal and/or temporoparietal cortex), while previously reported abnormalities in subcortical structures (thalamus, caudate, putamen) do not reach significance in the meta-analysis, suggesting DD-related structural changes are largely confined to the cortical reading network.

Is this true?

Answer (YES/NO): NO